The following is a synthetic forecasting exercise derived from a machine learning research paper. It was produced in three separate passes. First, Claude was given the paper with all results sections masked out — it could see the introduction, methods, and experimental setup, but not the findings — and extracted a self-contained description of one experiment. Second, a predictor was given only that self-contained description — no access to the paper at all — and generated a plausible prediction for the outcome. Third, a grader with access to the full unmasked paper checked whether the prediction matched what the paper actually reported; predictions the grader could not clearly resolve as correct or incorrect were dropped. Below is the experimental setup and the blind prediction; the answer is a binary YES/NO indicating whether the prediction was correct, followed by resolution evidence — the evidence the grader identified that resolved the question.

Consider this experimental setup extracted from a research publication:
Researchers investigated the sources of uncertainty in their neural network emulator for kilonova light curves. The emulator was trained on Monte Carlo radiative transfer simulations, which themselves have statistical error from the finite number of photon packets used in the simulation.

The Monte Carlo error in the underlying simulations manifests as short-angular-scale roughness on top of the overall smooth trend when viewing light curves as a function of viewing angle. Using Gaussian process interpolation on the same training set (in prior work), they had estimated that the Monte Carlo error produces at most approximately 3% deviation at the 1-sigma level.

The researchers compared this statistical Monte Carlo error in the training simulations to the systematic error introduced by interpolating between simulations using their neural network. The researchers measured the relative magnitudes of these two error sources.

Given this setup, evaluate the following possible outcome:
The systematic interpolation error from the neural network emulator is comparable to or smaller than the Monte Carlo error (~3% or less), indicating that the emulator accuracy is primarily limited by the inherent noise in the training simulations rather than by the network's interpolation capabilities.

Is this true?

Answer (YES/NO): NO